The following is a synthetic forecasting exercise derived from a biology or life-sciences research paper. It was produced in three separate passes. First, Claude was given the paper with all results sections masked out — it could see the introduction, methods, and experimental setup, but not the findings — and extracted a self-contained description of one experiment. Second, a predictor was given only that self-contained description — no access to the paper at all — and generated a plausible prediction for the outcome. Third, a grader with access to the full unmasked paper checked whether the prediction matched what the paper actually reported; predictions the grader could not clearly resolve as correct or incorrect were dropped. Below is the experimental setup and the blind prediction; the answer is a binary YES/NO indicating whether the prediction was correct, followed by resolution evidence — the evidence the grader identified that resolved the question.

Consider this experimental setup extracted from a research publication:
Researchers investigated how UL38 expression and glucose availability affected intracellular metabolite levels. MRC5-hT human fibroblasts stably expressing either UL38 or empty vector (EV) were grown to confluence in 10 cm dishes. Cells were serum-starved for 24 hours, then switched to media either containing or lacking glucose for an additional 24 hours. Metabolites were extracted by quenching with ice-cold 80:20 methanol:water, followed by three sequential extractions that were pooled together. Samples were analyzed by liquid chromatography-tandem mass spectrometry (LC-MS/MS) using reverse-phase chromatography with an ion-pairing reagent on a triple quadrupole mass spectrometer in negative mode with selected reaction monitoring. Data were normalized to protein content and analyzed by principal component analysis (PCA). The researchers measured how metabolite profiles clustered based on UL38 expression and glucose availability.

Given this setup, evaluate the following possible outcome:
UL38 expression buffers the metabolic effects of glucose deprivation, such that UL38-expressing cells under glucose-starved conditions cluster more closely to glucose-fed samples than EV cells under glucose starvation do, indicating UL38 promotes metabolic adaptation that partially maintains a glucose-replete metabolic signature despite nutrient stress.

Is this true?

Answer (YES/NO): YES